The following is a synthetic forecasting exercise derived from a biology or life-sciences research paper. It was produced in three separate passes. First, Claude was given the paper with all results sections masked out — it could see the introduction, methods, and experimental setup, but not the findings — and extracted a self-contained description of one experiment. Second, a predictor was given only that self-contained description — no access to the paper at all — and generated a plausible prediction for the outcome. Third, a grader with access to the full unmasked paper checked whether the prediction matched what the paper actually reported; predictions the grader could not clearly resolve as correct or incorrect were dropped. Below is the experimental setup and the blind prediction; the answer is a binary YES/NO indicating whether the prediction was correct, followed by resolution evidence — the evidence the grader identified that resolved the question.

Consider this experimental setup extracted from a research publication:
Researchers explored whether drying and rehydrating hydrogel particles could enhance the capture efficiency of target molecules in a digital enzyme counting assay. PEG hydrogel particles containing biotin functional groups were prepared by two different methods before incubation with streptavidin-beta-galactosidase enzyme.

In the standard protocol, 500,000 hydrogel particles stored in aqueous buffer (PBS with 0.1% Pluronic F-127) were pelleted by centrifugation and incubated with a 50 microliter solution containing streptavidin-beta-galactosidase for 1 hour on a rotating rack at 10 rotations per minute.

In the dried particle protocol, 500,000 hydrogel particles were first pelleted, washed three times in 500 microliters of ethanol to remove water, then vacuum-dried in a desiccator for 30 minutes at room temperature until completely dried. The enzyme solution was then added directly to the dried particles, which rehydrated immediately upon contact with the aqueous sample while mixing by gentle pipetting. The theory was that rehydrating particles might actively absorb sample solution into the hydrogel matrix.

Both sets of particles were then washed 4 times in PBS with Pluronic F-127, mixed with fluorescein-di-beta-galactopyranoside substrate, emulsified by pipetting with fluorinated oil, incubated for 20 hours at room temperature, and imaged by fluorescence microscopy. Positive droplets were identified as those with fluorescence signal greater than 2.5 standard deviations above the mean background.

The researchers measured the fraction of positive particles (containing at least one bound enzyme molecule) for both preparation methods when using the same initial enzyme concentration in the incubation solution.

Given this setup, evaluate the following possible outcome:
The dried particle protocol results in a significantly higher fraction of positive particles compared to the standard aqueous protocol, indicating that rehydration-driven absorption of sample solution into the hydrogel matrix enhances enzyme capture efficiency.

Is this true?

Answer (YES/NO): YES